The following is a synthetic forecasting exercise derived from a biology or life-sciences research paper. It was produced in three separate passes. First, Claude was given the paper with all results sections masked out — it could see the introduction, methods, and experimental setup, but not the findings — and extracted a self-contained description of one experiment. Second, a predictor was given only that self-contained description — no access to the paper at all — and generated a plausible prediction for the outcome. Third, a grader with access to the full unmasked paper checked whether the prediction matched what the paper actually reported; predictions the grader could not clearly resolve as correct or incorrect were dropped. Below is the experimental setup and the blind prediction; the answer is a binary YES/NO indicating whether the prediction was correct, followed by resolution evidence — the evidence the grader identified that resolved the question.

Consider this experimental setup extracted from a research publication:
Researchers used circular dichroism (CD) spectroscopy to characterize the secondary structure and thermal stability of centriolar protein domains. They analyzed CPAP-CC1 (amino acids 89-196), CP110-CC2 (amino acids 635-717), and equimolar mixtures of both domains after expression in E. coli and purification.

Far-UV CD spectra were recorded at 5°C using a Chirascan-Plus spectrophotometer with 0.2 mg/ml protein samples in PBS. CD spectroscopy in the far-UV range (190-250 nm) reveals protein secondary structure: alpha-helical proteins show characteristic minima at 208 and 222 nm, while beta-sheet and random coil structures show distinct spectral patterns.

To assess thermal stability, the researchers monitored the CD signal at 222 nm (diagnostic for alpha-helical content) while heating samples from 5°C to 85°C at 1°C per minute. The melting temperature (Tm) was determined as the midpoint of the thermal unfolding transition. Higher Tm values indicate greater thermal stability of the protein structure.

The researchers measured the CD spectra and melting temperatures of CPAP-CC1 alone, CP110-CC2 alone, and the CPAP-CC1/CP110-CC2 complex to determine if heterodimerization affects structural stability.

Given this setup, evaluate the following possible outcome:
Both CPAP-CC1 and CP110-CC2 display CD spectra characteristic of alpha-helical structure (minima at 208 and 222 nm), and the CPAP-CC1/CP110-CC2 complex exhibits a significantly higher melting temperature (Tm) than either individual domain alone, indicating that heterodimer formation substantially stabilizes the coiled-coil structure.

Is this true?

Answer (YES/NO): NO